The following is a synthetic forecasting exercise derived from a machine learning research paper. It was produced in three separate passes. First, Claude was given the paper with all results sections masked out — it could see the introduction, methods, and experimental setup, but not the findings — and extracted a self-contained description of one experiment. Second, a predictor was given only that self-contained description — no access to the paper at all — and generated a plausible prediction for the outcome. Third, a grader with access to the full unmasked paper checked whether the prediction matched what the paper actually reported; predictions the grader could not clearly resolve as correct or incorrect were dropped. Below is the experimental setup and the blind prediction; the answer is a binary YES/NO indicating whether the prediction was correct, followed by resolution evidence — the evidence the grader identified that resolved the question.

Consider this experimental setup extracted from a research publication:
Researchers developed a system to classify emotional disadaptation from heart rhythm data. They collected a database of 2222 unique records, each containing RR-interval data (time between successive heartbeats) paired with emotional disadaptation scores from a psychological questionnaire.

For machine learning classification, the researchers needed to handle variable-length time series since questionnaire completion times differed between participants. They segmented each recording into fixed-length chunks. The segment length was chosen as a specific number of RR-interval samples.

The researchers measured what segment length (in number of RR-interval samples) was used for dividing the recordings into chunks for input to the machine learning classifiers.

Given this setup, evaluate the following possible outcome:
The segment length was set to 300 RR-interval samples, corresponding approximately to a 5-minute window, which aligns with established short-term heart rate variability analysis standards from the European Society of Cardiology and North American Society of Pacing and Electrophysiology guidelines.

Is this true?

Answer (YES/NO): NO